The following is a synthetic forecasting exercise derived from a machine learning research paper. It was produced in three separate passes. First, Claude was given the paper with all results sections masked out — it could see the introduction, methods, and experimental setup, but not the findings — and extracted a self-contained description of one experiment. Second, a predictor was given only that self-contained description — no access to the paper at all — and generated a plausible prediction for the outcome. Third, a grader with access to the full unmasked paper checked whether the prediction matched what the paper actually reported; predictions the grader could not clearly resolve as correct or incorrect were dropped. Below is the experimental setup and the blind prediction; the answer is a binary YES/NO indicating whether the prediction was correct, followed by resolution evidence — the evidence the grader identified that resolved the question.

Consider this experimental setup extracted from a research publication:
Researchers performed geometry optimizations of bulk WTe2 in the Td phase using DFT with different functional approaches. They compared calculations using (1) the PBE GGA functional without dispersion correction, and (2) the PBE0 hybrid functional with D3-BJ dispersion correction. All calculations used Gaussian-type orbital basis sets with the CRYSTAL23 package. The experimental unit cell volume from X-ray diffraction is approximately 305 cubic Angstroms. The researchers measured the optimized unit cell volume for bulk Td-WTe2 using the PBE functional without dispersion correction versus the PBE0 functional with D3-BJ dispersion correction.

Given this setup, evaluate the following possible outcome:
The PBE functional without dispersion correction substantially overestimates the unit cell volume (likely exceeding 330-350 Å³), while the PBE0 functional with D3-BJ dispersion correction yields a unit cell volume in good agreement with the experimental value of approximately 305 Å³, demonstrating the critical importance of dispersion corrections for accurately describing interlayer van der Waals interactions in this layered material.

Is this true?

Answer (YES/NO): NO